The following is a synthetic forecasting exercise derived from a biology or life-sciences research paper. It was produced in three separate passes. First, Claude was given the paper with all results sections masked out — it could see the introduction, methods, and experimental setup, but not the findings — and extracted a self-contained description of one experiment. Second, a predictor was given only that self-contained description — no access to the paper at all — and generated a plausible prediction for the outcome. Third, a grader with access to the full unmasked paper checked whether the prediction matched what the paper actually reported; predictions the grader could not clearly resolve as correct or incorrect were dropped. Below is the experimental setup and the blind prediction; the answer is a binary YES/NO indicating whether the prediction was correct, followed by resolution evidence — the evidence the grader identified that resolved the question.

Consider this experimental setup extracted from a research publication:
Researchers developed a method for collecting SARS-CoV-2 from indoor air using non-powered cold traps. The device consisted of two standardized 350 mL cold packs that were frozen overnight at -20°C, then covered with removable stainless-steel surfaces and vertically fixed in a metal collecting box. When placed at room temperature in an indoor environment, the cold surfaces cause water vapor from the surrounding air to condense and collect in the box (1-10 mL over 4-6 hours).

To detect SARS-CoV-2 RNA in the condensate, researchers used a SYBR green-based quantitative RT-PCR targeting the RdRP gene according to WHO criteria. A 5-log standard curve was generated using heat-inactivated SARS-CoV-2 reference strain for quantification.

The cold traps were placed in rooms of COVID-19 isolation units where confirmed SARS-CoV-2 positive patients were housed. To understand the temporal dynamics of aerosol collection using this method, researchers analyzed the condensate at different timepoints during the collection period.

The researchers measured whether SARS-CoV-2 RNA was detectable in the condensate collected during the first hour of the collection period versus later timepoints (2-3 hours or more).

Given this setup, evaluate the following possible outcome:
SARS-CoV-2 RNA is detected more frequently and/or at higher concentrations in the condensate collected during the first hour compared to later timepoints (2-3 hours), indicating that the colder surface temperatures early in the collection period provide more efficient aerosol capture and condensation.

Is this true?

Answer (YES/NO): NO